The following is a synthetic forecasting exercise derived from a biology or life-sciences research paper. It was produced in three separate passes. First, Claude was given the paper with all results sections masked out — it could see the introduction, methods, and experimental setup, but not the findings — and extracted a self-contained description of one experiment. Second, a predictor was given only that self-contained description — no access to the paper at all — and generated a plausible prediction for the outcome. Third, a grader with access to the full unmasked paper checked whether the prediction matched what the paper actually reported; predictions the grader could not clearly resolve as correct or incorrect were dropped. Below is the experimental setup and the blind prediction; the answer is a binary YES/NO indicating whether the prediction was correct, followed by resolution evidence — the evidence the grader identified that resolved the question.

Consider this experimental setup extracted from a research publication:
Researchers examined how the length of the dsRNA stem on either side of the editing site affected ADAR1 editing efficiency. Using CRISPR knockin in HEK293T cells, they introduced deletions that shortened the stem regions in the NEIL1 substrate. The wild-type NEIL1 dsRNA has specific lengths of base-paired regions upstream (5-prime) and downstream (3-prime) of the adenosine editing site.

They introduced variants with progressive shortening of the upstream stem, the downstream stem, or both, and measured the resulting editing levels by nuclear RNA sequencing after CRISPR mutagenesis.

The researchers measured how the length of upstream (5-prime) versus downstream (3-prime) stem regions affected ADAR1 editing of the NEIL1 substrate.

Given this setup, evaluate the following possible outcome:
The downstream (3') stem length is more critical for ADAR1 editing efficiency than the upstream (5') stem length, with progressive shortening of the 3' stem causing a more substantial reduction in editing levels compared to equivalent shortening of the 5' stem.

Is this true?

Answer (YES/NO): NO